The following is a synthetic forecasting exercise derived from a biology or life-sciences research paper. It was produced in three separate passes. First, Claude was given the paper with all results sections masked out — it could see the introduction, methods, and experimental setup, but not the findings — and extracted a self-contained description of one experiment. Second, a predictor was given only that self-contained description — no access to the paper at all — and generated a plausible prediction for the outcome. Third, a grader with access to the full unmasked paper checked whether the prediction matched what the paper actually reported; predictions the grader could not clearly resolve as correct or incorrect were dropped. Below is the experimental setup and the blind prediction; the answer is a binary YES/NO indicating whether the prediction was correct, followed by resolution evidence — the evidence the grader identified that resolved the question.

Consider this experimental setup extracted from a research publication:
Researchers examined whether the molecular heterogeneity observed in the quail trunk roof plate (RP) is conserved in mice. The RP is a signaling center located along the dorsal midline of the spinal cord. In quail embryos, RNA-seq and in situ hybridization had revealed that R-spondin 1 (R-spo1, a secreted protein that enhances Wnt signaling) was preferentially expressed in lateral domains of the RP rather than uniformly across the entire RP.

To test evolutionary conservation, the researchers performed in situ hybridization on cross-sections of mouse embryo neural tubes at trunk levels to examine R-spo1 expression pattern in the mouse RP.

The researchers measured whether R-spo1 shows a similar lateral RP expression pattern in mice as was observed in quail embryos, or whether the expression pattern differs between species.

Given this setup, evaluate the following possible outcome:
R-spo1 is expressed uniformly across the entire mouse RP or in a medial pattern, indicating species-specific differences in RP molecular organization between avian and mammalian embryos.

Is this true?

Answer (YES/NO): NO